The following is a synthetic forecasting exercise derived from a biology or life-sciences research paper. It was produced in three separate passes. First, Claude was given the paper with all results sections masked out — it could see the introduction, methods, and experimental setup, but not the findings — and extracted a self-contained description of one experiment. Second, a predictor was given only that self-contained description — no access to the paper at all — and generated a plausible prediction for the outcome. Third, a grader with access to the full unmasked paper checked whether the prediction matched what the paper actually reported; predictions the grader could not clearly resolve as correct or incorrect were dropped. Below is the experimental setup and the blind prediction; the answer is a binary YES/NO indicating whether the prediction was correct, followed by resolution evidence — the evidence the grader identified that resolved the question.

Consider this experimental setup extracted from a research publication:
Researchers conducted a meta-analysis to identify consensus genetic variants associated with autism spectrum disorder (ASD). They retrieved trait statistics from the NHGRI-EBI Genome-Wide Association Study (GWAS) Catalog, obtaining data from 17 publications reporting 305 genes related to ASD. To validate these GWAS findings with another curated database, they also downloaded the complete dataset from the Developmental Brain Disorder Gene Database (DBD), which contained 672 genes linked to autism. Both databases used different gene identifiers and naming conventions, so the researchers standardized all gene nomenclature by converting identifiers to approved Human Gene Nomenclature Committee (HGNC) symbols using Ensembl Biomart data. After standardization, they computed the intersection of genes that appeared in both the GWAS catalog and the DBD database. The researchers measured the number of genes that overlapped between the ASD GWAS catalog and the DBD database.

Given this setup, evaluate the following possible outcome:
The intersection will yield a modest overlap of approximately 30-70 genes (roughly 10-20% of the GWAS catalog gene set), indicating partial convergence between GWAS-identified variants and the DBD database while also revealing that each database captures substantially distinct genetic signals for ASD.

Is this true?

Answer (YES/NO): YES